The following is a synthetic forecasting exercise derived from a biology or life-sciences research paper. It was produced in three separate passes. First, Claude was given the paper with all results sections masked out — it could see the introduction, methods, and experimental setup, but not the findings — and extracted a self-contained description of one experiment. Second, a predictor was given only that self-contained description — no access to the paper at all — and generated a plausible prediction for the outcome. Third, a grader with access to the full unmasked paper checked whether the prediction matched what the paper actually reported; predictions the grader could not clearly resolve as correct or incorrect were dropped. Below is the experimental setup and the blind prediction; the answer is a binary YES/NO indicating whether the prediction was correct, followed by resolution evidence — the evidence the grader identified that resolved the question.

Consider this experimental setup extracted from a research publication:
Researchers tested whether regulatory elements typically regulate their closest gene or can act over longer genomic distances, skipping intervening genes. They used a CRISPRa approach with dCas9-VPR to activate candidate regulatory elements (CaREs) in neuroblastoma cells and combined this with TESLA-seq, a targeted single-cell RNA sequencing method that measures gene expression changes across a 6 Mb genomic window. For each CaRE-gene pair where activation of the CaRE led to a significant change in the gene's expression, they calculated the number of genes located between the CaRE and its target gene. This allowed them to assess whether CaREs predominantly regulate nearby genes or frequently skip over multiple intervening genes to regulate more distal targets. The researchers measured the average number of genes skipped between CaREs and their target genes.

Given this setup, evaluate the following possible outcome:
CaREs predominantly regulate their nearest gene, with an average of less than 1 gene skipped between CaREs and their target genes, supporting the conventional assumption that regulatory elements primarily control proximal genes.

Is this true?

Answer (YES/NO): NO